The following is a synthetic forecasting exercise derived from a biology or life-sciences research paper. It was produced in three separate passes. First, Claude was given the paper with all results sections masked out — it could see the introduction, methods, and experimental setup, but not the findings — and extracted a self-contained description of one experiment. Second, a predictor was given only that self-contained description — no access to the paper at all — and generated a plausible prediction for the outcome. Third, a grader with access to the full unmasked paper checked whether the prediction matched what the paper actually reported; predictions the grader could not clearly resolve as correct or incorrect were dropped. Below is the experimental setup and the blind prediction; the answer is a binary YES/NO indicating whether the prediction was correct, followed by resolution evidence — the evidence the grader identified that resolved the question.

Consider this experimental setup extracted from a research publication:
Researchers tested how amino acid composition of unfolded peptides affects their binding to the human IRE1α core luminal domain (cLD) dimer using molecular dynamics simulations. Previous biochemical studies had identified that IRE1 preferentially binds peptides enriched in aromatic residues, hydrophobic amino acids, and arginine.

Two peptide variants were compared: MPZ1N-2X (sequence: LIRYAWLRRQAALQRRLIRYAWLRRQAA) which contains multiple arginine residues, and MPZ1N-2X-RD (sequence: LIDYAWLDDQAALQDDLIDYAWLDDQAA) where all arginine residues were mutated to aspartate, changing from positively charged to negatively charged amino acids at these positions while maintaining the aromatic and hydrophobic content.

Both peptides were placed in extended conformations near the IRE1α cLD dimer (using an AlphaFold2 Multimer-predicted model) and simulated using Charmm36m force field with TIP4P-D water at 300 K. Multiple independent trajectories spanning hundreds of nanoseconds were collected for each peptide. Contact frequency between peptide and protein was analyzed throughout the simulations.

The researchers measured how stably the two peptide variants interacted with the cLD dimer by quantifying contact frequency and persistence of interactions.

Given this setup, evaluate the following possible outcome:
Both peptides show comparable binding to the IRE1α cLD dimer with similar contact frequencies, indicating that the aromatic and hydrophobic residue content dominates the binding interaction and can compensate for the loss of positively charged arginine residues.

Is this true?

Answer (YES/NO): NO